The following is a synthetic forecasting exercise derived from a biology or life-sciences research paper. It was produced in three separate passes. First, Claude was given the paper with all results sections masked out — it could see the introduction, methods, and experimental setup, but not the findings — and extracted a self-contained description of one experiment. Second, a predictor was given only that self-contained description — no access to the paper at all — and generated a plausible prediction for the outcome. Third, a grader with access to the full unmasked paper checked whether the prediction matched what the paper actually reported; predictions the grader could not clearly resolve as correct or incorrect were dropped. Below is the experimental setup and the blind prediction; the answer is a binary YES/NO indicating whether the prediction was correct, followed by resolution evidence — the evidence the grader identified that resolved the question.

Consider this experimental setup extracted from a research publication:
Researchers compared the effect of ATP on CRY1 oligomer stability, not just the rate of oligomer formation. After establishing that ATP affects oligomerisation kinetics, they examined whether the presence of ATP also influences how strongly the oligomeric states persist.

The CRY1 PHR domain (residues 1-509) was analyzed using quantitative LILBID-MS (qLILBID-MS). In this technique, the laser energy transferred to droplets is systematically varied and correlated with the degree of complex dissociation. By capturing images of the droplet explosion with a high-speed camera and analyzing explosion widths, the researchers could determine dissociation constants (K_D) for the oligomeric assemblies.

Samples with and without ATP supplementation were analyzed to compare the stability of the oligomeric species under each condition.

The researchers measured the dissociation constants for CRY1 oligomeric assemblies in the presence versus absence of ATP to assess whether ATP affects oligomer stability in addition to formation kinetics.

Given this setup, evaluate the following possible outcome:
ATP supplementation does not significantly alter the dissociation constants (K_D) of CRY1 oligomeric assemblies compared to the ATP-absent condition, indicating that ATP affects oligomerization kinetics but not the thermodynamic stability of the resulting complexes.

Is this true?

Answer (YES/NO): NO